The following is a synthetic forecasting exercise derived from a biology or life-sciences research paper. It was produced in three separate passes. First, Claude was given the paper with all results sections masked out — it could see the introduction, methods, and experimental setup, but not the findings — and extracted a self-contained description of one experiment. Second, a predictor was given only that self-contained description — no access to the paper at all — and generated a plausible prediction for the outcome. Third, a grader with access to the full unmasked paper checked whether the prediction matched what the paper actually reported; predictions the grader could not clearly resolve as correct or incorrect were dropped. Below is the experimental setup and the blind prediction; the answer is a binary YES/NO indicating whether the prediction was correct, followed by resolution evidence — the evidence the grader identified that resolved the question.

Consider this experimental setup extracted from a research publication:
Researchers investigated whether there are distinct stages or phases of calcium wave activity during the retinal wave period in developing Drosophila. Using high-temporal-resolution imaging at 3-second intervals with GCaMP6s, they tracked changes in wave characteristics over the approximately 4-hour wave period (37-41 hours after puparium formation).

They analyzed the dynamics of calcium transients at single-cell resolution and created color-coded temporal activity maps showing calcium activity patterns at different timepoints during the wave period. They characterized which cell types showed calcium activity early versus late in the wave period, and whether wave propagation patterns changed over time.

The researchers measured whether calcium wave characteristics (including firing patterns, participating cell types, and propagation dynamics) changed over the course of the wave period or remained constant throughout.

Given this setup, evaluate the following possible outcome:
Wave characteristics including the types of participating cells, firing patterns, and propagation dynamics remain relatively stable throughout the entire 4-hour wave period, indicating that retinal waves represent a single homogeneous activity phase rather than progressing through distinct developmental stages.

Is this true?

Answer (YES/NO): NO